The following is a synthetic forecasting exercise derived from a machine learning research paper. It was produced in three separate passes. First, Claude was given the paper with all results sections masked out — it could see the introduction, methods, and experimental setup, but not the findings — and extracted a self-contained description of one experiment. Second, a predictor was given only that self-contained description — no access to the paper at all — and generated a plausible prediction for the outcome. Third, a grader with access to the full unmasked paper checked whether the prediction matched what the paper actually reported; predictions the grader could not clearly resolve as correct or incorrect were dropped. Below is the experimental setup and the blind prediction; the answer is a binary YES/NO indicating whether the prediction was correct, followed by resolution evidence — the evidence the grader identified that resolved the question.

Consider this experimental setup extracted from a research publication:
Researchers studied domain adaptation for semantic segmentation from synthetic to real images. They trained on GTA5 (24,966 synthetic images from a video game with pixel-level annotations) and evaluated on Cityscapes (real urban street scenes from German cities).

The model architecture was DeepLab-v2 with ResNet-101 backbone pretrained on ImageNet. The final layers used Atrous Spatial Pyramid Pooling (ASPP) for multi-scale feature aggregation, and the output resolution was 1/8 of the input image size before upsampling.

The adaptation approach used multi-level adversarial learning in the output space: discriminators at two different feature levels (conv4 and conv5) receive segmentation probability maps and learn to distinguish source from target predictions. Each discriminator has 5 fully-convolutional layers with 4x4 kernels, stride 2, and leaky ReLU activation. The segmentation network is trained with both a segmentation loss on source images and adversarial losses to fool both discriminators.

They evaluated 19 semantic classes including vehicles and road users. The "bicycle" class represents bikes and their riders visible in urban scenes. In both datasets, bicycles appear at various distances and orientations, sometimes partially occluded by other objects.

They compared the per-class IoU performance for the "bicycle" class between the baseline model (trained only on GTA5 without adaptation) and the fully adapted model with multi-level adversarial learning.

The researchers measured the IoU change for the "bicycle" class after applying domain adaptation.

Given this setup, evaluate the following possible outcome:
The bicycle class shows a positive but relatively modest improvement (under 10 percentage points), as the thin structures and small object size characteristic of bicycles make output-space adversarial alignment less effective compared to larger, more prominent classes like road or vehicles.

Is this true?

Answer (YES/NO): NO